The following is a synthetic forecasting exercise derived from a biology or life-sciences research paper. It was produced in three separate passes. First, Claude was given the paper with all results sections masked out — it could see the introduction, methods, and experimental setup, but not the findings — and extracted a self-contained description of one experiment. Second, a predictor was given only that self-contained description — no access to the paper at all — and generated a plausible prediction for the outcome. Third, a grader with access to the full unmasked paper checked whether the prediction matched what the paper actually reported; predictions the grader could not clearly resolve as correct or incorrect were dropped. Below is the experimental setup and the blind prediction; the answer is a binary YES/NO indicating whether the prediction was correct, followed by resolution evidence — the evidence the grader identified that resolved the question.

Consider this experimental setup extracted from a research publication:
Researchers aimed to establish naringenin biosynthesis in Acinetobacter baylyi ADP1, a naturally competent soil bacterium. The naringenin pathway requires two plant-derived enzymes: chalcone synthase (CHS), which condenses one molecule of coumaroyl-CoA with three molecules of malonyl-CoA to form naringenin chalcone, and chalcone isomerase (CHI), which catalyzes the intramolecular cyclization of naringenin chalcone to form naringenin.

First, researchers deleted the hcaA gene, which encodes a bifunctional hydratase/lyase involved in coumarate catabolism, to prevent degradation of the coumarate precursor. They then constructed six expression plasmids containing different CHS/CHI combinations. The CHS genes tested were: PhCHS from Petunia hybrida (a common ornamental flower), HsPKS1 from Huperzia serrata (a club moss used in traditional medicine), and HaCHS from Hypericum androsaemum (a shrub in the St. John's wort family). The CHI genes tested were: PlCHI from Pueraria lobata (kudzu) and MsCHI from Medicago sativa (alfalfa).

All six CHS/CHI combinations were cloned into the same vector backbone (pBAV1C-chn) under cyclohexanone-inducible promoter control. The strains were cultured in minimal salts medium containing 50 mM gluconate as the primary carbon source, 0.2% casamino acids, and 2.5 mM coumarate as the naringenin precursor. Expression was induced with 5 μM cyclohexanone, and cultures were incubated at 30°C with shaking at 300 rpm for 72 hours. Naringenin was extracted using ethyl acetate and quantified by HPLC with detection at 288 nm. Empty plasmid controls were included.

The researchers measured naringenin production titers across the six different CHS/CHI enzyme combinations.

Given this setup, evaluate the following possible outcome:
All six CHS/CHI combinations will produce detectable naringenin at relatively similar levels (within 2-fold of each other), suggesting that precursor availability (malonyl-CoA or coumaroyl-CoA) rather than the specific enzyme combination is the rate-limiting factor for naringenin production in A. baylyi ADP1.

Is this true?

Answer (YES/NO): NO